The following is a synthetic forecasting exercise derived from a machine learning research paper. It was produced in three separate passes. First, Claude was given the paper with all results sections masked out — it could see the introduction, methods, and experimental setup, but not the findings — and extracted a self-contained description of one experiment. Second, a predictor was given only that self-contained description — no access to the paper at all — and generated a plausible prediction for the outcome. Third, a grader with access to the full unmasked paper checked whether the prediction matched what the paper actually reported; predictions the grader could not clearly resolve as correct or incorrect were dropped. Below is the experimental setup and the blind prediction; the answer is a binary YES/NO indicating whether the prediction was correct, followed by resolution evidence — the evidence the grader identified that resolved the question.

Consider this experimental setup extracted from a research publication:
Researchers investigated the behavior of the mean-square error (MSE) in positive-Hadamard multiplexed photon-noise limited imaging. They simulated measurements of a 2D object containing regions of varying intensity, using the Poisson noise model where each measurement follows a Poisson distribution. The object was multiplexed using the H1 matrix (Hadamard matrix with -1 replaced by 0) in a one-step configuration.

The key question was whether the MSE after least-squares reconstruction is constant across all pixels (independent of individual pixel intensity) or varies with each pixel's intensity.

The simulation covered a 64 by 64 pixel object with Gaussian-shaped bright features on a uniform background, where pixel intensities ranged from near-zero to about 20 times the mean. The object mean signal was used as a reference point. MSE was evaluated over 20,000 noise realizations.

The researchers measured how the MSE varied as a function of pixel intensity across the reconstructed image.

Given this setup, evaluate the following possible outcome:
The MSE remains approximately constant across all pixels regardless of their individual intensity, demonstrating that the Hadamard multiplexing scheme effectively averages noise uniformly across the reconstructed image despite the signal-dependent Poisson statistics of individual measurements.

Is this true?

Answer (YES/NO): YES